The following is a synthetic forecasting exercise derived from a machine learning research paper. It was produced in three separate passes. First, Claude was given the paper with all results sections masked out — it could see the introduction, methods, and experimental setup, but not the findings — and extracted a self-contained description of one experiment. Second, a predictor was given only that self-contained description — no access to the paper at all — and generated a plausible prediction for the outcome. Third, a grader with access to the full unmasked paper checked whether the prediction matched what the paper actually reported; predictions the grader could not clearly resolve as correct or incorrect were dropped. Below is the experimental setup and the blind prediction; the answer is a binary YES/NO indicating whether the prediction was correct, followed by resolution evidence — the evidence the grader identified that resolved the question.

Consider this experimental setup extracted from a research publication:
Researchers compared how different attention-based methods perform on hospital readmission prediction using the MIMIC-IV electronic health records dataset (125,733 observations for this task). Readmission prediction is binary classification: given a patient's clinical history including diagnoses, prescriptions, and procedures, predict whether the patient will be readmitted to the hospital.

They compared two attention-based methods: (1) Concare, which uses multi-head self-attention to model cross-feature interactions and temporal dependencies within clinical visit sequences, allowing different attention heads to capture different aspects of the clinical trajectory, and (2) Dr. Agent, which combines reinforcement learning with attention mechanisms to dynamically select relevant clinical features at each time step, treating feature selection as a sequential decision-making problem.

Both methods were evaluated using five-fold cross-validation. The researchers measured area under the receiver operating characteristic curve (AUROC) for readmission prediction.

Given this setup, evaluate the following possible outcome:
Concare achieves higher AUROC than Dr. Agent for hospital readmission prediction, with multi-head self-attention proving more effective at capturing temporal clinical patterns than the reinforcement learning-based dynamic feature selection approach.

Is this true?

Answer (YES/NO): YES